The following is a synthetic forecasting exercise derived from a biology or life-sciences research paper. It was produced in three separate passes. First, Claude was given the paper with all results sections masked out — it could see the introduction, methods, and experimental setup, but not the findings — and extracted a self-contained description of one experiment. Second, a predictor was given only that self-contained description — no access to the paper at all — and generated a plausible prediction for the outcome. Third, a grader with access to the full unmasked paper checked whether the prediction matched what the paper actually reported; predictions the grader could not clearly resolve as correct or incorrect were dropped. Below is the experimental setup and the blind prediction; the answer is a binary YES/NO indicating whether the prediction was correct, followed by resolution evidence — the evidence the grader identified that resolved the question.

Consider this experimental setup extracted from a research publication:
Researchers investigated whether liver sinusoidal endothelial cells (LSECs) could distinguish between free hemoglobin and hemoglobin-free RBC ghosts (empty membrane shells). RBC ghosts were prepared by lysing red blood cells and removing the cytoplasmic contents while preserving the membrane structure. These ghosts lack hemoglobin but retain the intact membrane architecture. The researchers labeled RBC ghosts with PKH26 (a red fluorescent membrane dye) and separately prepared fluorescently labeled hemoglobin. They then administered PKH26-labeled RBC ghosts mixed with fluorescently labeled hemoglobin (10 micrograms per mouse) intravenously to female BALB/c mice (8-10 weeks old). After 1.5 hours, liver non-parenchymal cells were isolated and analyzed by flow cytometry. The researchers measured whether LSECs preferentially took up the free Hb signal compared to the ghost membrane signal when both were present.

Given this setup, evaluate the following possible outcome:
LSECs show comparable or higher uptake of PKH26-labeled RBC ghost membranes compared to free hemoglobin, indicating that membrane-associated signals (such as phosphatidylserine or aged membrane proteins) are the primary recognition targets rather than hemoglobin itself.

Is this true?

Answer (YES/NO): NO